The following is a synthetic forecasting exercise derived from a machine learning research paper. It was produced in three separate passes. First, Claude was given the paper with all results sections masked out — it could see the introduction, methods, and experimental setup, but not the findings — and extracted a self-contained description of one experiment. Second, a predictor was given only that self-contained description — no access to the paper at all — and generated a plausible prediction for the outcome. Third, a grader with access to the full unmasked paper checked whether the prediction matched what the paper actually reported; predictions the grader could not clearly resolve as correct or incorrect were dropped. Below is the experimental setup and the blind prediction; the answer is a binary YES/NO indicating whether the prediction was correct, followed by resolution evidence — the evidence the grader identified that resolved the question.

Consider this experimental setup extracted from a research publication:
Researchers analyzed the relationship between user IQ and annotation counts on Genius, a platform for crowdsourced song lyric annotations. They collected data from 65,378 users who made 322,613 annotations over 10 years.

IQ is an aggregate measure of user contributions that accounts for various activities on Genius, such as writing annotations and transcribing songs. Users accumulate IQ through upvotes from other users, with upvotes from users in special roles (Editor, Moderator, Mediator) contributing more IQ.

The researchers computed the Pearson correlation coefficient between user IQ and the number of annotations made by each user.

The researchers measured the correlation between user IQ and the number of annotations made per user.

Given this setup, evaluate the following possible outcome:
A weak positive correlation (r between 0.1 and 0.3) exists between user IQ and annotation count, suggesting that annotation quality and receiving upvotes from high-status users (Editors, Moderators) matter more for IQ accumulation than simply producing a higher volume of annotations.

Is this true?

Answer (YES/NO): NO